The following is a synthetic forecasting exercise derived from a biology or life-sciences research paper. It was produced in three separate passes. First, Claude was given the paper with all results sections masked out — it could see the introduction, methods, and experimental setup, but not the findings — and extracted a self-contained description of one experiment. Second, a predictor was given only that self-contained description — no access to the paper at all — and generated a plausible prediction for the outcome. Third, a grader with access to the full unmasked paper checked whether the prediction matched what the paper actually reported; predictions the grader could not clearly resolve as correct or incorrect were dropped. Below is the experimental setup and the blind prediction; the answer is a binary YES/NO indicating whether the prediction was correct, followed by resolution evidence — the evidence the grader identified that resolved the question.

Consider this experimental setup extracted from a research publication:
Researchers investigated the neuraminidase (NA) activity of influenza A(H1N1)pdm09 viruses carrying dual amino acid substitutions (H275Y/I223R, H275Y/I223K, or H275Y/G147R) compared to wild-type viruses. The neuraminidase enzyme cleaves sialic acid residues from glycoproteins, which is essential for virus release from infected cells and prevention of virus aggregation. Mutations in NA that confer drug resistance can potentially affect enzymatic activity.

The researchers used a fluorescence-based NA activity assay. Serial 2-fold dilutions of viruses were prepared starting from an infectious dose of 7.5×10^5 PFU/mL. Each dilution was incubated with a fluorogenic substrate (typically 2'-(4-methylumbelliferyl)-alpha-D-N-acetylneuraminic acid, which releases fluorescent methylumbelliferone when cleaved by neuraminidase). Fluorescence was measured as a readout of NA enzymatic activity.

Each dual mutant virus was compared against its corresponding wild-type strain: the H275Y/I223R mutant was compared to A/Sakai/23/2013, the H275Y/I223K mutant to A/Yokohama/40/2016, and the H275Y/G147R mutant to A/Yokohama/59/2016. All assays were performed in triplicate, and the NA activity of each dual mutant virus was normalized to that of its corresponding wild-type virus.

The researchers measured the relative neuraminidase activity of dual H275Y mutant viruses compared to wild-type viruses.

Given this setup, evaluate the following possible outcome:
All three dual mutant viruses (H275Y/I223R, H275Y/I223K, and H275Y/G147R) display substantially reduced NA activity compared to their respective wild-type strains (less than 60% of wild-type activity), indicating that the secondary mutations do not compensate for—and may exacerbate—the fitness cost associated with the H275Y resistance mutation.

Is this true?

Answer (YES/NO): NO